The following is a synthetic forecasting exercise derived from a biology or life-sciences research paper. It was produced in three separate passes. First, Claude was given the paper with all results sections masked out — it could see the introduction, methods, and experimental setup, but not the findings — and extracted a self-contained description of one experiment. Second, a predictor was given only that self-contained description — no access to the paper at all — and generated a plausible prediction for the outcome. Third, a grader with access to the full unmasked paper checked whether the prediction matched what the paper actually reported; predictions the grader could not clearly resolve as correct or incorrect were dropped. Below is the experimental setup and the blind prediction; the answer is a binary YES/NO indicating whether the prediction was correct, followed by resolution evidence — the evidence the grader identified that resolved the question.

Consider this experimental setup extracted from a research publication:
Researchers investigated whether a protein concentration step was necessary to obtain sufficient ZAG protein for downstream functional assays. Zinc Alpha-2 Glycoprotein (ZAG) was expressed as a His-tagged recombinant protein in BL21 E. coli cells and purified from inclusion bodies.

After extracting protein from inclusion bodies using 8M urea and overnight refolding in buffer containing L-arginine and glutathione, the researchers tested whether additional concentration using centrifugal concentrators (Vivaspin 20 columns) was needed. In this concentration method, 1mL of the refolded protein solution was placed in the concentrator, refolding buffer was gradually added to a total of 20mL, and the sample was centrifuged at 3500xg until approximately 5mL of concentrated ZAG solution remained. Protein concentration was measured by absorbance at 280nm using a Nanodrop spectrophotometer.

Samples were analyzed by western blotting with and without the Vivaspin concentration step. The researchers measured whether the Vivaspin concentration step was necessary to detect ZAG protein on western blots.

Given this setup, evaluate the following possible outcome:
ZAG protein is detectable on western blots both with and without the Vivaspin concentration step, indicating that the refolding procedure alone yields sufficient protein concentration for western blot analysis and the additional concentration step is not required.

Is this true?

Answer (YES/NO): NO